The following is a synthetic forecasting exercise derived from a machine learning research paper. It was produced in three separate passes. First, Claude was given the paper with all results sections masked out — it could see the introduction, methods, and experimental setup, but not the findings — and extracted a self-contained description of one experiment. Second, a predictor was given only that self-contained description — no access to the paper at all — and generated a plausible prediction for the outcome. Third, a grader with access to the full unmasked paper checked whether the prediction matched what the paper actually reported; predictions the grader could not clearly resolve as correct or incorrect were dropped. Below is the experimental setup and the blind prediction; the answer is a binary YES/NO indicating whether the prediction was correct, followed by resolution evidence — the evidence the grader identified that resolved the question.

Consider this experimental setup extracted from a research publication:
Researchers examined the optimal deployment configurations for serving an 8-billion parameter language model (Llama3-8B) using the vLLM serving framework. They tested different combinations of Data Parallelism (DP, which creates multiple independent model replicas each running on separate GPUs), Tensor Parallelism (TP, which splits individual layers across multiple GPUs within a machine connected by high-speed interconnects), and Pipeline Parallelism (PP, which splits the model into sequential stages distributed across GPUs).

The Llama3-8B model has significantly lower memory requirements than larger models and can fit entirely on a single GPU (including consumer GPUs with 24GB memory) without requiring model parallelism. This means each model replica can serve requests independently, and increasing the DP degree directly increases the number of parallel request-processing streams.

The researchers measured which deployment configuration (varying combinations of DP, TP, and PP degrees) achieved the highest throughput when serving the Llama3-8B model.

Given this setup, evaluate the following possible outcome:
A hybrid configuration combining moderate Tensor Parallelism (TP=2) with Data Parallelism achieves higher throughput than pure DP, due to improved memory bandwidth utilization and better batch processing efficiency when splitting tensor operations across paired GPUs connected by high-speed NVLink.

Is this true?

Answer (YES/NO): NO